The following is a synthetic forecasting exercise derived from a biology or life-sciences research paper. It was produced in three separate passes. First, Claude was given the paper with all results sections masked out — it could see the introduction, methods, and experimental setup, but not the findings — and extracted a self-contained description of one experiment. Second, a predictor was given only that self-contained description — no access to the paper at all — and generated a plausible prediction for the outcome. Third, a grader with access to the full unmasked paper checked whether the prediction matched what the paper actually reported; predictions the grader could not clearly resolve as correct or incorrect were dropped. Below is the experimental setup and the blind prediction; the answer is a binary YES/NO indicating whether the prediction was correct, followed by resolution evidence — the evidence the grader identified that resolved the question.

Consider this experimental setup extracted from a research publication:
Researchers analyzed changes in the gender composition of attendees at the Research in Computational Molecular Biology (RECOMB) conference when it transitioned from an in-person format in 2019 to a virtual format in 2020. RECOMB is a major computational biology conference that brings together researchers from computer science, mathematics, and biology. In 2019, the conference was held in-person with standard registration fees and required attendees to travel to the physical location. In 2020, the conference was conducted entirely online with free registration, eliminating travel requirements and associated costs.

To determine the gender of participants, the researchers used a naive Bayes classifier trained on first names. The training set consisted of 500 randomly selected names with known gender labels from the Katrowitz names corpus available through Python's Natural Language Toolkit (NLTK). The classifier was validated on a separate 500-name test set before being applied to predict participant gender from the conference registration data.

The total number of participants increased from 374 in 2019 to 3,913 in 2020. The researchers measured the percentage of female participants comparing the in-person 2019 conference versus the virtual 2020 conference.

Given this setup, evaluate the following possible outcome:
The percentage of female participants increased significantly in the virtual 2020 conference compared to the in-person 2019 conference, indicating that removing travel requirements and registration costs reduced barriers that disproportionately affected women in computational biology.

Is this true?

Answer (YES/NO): NO